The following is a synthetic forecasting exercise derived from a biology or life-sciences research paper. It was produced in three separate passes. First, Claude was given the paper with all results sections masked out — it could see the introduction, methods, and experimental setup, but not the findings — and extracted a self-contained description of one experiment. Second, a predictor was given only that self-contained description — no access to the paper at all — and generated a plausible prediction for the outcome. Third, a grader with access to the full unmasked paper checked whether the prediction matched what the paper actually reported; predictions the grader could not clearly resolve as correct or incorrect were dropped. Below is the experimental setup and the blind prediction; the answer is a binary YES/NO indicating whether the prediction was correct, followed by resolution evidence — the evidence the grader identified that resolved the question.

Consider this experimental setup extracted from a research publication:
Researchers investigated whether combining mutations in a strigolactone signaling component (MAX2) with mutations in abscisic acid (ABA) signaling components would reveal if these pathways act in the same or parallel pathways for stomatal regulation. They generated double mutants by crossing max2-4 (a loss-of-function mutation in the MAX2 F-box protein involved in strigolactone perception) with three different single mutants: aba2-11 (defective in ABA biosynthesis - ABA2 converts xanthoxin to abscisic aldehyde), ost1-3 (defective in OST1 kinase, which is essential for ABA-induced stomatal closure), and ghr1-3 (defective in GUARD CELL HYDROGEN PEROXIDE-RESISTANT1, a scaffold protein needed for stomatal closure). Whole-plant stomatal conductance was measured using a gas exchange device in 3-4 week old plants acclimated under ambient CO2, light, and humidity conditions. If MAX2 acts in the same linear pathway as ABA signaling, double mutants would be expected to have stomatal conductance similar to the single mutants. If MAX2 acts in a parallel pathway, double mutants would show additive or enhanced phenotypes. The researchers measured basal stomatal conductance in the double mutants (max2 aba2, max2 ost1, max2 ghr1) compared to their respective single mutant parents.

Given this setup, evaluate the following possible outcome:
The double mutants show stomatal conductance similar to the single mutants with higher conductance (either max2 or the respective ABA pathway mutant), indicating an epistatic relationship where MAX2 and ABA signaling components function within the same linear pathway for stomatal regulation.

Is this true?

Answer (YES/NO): NO